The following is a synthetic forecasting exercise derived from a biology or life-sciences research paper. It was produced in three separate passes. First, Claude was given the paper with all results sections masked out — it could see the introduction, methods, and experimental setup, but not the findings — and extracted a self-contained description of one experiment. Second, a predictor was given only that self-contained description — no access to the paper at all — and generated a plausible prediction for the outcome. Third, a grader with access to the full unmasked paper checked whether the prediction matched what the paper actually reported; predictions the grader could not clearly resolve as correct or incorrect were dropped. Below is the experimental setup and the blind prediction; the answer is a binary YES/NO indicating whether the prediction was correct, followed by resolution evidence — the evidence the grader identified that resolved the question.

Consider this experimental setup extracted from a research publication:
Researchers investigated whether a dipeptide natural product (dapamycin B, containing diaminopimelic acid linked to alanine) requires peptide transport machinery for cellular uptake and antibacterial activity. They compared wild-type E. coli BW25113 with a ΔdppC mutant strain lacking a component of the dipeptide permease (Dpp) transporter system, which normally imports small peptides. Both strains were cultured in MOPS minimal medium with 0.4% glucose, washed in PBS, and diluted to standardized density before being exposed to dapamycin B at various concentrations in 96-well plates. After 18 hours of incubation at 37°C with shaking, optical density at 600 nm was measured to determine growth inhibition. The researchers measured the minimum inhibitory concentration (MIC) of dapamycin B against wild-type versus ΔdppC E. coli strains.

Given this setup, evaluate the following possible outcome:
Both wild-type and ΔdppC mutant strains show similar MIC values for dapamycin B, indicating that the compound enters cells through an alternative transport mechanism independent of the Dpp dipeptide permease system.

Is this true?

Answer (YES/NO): NO